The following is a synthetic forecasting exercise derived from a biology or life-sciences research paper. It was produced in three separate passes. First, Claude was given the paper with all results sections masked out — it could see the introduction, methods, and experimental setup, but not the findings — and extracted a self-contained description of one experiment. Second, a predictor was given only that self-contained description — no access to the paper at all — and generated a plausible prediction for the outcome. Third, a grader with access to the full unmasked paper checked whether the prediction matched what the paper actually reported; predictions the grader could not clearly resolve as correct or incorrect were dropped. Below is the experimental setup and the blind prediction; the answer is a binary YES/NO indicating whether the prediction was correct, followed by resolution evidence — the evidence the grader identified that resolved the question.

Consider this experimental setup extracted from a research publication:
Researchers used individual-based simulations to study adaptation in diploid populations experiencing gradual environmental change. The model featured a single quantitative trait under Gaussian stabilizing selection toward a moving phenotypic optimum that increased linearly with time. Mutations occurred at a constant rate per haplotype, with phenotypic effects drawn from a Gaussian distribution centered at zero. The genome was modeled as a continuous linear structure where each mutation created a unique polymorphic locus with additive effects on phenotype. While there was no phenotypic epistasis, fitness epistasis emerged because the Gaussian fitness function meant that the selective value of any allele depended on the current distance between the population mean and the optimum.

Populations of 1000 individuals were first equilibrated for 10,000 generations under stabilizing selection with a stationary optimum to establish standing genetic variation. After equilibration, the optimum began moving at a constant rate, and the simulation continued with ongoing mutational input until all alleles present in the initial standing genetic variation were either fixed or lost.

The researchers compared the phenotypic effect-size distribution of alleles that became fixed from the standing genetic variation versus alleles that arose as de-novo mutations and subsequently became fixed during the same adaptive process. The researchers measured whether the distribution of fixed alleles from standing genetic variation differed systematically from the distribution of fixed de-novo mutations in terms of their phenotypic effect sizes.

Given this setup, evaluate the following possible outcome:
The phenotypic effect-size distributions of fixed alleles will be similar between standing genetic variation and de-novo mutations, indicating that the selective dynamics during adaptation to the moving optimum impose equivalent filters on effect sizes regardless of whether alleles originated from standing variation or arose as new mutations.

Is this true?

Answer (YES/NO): NO